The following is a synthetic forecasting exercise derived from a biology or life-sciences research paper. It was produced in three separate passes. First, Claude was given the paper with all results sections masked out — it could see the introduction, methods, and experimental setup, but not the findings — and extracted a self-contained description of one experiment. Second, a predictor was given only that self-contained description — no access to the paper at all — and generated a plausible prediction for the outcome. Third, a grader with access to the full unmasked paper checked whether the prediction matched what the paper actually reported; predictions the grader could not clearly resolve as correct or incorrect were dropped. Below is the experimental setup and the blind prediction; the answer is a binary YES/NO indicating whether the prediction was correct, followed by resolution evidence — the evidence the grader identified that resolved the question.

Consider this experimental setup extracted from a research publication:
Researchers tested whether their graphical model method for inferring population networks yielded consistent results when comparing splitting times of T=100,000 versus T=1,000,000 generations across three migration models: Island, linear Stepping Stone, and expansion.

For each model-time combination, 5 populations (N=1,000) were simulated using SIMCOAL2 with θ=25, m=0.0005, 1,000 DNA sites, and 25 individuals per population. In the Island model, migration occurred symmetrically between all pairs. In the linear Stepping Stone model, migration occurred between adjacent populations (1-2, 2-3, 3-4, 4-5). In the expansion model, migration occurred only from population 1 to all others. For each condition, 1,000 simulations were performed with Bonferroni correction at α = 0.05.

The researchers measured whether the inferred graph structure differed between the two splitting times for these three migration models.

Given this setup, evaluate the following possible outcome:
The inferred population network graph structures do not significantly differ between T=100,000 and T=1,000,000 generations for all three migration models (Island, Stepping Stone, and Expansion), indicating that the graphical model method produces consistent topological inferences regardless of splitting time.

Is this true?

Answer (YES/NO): YES